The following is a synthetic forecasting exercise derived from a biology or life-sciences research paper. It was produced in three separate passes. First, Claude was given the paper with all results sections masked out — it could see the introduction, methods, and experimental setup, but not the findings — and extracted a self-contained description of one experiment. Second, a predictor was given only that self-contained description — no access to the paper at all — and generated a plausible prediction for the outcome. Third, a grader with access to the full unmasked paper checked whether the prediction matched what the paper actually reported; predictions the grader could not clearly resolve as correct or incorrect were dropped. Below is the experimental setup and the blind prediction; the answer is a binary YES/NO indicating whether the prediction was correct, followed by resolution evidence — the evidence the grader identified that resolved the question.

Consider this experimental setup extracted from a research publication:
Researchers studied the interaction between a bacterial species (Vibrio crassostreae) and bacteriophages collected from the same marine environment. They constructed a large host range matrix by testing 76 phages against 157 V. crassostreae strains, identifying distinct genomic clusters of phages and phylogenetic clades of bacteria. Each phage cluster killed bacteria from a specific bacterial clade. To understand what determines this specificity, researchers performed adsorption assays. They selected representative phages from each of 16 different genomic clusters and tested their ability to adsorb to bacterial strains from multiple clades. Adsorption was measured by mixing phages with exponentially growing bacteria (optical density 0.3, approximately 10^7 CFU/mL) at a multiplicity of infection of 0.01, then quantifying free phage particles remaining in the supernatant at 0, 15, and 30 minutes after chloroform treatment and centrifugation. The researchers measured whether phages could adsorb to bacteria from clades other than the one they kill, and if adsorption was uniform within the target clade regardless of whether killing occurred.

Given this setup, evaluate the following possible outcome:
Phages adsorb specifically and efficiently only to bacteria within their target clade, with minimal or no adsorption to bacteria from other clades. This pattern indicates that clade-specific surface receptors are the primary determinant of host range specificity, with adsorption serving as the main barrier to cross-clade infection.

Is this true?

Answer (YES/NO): NO